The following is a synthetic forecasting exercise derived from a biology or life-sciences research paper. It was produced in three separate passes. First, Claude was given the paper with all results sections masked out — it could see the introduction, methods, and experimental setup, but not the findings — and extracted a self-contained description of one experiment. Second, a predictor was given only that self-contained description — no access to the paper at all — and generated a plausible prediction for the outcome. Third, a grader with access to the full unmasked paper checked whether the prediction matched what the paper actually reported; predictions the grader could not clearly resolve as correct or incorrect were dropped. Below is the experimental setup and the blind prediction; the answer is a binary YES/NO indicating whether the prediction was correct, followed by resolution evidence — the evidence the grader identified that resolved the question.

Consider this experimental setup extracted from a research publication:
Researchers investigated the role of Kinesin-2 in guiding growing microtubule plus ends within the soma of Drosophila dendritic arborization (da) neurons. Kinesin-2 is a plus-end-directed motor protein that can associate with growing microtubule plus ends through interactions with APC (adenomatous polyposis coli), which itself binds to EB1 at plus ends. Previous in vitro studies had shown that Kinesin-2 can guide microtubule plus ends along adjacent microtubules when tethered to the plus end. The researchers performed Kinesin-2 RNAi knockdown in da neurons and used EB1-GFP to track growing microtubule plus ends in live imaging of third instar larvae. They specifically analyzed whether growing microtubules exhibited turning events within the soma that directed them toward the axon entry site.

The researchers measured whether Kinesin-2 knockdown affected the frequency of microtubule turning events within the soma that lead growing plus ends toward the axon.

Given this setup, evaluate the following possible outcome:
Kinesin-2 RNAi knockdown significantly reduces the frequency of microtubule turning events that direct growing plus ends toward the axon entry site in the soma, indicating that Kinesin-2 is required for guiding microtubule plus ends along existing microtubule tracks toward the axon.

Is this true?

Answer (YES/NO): YES